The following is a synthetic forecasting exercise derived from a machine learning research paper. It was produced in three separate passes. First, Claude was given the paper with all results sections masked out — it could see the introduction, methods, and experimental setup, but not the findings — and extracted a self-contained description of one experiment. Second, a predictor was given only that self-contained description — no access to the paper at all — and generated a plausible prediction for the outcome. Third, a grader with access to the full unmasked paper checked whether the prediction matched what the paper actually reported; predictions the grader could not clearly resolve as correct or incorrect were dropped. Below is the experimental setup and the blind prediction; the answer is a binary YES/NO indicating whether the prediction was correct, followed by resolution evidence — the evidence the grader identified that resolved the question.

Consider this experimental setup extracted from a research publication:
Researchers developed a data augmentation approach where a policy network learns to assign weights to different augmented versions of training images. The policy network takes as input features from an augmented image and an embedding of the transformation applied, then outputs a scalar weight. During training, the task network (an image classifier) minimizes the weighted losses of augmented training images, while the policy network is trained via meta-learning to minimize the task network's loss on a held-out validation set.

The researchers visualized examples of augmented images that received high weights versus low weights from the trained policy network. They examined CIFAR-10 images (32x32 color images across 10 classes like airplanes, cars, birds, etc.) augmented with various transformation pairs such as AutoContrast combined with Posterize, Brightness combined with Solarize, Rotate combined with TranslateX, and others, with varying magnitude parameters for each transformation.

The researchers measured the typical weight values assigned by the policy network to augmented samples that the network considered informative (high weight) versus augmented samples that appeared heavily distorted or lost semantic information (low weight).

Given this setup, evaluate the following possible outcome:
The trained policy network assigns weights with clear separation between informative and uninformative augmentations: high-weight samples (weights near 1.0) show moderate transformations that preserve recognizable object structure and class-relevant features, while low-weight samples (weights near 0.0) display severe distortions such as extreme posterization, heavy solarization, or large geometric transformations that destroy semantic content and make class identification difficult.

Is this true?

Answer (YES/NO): NO